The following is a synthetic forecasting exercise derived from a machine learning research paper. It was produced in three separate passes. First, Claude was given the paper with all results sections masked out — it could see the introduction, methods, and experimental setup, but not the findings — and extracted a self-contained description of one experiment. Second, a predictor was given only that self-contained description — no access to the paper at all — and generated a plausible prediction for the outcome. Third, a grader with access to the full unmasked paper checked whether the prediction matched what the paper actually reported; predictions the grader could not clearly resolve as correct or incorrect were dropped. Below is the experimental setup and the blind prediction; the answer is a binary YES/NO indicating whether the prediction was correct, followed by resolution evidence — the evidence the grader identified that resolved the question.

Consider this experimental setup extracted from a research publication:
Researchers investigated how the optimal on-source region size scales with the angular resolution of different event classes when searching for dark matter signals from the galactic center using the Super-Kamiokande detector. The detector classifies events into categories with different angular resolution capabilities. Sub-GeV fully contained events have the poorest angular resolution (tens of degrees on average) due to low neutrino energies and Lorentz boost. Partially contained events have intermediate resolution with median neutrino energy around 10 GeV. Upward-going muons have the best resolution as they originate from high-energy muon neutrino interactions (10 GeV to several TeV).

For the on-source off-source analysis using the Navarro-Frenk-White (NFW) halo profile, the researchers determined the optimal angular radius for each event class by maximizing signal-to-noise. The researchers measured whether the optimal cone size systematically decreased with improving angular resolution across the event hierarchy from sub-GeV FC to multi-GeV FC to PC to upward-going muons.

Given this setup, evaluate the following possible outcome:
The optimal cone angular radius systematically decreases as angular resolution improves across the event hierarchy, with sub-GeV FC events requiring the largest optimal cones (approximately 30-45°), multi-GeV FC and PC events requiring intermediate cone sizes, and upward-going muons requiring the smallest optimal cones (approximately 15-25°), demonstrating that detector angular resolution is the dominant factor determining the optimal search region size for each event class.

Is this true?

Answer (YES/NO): NO